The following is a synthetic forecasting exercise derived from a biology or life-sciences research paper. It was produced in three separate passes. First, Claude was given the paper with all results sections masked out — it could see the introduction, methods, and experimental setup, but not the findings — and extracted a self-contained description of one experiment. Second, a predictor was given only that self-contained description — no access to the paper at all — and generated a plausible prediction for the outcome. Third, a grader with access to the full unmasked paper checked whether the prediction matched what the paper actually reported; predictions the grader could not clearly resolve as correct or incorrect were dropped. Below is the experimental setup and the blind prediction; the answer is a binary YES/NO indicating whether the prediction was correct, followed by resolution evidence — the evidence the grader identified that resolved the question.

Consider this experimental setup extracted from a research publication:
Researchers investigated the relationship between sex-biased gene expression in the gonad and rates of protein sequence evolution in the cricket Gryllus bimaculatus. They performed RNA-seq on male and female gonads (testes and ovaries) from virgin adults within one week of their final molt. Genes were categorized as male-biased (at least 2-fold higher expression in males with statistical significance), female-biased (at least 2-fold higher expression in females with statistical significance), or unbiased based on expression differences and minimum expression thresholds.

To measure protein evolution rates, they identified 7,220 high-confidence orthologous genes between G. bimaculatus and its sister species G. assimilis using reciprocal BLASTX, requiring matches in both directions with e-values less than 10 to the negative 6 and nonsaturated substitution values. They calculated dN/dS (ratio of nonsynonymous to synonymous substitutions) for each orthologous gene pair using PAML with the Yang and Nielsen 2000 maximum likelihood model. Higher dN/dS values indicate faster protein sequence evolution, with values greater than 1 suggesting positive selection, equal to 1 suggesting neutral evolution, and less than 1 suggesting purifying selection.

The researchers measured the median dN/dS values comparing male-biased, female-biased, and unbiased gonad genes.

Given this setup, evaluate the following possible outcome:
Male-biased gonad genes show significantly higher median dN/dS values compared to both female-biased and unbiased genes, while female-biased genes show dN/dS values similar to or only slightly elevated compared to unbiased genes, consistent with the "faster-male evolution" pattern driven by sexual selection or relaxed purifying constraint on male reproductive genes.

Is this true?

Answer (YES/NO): NO